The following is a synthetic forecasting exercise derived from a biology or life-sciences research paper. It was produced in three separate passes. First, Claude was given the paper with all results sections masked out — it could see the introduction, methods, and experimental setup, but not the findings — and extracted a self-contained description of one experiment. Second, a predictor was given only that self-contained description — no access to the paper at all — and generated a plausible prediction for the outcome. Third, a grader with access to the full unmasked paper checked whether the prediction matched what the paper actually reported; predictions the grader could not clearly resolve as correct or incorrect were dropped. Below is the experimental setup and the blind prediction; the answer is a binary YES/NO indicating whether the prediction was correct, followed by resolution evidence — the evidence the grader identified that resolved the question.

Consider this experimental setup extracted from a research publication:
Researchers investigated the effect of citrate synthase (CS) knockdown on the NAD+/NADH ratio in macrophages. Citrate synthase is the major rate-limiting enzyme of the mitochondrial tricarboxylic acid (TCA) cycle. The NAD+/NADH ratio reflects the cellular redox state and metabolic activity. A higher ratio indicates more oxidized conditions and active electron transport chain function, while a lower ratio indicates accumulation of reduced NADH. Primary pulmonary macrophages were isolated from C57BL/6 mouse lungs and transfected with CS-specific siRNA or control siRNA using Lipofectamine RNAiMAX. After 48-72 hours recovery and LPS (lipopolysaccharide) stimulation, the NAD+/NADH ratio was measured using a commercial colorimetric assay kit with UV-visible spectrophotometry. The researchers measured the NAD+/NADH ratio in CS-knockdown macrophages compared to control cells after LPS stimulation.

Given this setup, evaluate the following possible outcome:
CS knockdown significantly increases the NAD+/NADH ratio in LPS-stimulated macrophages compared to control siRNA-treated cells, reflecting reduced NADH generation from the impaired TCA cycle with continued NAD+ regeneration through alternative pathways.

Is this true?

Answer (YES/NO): NO